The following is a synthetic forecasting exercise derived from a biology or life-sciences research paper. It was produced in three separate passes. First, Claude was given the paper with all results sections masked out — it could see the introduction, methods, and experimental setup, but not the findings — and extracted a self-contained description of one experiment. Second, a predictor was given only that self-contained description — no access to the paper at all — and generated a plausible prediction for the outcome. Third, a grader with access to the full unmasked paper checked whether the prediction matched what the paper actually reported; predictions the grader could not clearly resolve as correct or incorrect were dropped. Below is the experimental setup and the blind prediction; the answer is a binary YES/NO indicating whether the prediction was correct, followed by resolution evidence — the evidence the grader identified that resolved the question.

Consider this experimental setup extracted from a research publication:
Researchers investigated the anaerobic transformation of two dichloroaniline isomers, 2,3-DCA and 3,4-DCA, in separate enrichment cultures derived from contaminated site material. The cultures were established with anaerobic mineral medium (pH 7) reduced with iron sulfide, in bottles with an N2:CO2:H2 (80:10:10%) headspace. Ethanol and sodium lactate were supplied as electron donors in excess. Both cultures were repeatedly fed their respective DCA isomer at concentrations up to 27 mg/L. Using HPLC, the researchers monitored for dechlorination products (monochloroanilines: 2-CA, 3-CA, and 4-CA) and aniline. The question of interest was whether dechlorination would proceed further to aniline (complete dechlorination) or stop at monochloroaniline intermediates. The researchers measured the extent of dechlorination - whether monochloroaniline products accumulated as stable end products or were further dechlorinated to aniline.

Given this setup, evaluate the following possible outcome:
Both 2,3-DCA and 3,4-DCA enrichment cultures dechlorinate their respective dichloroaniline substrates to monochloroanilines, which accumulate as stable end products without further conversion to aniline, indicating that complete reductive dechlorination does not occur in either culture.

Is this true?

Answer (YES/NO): NO